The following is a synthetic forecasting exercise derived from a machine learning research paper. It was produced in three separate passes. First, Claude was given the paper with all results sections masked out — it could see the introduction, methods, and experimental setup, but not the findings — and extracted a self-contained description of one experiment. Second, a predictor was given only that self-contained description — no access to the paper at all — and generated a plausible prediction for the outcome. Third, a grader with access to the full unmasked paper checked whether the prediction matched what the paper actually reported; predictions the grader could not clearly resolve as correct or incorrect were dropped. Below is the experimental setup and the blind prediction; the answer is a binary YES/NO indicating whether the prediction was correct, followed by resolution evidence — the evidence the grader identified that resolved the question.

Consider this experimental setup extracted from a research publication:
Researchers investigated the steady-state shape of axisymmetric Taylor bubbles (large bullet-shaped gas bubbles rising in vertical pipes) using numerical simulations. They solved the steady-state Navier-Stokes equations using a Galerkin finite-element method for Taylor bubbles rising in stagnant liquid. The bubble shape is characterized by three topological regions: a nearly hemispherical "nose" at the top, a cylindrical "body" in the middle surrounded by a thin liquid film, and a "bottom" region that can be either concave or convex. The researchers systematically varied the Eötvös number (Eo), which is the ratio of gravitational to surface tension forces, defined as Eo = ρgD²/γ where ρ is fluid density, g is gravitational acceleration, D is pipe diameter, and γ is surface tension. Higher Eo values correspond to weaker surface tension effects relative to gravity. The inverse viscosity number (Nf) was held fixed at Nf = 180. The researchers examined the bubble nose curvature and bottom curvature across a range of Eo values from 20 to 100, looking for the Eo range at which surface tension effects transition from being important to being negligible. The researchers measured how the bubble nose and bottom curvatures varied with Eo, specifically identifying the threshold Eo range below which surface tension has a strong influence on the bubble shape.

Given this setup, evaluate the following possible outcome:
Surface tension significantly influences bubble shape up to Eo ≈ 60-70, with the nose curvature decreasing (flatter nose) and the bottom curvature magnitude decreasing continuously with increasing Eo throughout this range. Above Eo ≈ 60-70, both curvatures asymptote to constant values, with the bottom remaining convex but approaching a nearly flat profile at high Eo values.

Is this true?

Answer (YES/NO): NO